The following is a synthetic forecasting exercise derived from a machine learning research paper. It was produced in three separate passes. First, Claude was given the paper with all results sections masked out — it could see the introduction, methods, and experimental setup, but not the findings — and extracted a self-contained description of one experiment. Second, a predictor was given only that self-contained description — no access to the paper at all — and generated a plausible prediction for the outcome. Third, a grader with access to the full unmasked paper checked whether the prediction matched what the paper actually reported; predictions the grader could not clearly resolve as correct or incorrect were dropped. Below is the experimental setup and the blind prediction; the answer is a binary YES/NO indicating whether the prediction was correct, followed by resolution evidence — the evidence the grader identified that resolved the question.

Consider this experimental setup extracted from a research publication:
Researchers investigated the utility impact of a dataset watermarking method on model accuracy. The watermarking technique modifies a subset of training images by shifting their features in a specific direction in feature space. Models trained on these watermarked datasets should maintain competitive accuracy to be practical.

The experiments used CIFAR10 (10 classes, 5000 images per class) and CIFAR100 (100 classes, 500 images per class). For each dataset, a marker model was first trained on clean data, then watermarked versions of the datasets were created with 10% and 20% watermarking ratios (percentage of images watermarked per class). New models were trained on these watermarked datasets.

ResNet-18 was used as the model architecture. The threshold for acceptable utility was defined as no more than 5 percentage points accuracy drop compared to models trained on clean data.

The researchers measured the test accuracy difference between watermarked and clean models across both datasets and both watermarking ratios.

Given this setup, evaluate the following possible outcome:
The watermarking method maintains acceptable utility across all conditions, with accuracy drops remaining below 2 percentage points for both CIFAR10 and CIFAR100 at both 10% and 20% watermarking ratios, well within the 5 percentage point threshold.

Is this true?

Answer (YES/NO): YES